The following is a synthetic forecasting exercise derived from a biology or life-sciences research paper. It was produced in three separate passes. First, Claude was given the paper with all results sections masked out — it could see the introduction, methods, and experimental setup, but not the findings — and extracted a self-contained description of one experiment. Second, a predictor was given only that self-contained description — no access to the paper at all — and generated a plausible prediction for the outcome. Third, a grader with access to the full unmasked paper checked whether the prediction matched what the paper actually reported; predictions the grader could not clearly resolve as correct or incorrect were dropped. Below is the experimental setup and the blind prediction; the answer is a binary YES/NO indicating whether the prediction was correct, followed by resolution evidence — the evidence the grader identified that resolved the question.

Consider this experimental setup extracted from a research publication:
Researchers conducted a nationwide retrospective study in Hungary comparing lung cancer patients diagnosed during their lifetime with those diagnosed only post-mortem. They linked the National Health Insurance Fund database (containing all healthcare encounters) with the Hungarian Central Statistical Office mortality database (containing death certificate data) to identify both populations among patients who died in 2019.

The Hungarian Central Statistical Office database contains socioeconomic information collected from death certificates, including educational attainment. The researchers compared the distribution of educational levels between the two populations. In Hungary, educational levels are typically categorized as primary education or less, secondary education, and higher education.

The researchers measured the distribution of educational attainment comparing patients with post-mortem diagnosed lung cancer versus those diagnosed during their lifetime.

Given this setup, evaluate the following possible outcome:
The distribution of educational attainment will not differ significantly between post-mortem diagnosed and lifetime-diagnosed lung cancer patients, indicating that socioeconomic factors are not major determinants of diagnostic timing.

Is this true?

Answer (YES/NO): NO